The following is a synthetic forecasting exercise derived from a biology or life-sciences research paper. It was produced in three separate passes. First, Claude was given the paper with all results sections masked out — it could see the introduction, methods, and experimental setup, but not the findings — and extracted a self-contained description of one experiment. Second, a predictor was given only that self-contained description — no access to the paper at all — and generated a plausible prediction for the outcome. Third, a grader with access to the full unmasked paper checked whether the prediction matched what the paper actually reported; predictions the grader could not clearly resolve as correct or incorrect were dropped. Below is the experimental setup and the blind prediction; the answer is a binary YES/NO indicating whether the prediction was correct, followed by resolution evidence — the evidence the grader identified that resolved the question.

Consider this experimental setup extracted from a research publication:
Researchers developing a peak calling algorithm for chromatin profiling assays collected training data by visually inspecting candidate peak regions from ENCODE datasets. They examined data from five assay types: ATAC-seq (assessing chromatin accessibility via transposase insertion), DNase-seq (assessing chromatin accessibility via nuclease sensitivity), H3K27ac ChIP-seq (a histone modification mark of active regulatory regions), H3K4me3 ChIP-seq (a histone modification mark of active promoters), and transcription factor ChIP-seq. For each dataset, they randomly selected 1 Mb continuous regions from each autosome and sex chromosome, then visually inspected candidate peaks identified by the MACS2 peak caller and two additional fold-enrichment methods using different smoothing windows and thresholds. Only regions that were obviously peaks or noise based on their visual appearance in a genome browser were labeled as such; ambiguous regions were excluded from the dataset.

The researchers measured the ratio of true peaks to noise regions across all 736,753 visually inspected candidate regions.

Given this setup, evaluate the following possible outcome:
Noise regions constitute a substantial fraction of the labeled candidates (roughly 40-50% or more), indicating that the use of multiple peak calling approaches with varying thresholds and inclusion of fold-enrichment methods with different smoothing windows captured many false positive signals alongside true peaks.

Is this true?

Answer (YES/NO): NO